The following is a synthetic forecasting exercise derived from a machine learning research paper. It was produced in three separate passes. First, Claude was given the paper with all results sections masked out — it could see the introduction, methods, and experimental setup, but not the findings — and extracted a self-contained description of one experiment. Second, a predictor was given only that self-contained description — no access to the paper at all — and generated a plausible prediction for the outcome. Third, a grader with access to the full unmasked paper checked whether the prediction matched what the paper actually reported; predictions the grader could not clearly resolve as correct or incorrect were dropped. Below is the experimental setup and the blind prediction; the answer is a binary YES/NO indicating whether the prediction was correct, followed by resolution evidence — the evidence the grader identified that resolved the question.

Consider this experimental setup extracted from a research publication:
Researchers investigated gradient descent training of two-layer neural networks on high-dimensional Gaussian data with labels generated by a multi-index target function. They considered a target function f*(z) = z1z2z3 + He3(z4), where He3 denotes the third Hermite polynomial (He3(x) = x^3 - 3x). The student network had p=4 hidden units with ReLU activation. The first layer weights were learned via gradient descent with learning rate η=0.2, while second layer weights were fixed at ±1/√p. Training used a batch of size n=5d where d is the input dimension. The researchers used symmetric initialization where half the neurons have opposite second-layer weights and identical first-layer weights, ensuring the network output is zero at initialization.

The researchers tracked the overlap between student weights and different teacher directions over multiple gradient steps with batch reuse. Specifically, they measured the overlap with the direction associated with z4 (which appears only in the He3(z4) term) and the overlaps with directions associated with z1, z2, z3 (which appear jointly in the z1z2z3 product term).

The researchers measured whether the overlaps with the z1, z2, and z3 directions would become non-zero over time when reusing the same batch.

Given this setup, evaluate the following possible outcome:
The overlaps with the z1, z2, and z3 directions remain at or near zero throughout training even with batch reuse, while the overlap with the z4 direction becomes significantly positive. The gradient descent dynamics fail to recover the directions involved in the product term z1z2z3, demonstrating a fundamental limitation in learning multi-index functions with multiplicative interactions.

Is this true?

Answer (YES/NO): YES